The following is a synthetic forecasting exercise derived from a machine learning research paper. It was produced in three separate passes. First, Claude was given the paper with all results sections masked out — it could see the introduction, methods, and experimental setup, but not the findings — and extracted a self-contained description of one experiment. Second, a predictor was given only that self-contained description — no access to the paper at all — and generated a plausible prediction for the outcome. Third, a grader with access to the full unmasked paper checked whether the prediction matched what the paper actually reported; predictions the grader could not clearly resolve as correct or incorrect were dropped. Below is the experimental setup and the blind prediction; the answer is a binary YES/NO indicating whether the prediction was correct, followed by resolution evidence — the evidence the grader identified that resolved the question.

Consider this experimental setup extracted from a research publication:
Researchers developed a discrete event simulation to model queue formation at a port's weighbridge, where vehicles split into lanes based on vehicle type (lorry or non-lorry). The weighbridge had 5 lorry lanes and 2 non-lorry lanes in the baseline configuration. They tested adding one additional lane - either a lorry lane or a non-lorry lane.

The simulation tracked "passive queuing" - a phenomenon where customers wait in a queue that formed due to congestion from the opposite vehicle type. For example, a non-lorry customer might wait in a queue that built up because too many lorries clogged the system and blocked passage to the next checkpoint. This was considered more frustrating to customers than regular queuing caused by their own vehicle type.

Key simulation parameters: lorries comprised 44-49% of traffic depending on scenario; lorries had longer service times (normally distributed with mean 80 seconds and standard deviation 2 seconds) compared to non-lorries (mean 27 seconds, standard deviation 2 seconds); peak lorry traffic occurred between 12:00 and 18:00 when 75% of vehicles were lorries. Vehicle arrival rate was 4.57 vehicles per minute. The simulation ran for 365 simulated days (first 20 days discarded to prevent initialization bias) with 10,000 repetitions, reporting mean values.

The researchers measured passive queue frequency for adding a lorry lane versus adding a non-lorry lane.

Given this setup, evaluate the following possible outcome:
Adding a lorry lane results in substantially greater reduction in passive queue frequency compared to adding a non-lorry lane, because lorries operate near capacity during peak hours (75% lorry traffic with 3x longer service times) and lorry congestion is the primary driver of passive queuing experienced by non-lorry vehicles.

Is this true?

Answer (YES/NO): YES